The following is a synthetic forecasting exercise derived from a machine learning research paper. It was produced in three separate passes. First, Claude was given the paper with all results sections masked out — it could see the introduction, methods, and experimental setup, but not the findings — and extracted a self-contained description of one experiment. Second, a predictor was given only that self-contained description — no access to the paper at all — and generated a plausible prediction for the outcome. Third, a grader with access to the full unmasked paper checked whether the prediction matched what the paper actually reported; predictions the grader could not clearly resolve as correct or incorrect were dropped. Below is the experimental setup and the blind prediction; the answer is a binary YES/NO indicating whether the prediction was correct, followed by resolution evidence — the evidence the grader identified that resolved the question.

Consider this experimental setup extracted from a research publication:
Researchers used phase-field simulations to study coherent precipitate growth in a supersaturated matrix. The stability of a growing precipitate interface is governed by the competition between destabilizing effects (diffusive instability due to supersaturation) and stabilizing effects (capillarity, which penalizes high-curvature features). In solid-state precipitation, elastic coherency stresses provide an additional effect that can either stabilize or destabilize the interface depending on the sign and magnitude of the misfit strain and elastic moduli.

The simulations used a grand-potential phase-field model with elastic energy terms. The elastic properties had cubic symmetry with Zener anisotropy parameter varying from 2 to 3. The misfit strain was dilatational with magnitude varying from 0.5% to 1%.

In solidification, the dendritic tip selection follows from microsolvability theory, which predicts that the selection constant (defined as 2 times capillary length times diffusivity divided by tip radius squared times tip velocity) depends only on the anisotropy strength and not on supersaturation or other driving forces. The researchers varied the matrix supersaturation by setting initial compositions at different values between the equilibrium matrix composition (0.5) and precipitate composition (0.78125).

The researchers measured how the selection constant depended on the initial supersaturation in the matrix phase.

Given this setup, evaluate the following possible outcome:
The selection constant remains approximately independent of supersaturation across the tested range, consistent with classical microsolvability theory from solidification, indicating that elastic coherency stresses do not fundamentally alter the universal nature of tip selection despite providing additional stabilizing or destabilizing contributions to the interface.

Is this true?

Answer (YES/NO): NO